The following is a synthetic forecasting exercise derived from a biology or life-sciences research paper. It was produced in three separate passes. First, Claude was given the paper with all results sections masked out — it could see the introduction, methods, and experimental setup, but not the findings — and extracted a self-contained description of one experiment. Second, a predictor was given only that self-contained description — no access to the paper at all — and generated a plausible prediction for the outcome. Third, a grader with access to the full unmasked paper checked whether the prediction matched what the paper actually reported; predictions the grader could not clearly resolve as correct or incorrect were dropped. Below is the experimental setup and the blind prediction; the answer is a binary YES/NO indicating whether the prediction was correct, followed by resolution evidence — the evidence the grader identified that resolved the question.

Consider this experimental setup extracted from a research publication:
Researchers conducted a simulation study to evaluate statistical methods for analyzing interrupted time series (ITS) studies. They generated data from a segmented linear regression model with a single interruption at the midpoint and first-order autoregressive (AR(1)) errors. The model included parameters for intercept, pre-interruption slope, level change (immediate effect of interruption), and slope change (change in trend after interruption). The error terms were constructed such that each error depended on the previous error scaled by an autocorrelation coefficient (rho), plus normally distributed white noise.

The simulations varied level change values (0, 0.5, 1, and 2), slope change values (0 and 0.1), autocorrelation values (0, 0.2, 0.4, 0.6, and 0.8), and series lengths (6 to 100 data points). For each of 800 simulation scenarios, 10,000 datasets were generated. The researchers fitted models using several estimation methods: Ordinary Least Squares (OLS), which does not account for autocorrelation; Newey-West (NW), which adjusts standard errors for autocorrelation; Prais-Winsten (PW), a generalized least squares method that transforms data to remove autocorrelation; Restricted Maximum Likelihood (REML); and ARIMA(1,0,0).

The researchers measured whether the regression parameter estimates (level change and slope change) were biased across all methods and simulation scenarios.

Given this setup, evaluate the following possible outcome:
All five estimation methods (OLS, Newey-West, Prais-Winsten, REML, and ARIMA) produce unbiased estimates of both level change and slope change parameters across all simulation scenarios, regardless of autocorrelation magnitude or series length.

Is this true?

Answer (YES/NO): YES